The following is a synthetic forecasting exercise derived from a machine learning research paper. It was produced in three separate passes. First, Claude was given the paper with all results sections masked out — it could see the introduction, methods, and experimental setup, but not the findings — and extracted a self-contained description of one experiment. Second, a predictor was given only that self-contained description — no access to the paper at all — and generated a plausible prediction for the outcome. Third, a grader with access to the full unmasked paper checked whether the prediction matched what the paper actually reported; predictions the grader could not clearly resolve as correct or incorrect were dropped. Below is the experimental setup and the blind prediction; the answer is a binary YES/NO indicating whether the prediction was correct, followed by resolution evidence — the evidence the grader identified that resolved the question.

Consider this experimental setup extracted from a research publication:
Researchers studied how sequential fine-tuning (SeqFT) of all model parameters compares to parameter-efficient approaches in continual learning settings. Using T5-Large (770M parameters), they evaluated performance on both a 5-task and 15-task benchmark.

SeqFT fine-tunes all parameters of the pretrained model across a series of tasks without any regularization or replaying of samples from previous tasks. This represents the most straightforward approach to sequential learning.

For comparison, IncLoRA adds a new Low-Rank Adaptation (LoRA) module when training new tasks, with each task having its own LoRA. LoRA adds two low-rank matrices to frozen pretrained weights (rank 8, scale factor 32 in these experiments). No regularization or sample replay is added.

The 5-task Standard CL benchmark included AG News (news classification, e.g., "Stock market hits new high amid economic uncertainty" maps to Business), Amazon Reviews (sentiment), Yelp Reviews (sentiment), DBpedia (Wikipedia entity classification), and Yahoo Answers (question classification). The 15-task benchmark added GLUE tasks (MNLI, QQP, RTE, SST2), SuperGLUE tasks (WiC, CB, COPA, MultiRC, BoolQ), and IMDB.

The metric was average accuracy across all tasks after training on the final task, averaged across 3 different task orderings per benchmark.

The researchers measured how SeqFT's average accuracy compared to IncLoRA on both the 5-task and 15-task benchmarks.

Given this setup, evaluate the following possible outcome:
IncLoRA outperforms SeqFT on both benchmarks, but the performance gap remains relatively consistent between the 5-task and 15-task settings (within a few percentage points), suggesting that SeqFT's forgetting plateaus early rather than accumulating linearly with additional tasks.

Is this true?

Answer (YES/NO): NO